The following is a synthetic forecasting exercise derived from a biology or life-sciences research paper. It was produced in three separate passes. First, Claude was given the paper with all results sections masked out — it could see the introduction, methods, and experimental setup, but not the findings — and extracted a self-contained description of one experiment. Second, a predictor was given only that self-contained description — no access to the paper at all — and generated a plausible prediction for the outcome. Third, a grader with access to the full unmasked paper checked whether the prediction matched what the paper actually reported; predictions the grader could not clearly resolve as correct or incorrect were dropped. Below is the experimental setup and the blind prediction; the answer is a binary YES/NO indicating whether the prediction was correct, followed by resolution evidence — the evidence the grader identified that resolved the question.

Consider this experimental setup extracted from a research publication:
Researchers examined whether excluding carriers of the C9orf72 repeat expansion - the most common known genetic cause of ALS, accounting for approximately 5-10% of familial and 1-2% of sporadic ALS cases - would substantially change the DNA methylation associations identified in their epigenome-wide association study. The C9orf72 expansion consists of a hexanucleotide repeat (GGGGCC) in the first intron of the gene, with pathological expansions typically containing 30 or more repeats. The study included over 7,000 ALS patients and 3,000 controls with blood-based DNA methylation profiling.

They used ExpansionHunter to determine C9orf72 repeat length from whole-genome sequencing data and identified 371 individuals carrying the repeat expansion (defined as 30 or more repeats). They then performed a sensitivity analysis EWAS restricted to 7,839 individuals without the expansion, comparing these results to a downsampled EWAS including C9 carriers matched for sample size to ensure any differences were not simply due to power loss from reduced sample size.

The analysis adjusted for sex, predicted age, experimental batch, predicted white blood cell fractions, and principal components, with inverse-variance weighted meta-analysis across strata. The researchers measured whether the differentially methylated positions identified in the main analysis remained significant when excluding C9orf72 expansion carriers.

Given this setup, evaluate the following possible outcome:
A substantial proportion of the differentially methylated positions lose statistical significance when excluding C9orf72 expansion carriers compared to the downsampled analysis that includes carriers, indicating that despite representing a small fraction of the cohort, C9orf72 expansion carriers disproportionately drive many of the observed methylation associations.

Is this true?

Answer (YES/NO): NO